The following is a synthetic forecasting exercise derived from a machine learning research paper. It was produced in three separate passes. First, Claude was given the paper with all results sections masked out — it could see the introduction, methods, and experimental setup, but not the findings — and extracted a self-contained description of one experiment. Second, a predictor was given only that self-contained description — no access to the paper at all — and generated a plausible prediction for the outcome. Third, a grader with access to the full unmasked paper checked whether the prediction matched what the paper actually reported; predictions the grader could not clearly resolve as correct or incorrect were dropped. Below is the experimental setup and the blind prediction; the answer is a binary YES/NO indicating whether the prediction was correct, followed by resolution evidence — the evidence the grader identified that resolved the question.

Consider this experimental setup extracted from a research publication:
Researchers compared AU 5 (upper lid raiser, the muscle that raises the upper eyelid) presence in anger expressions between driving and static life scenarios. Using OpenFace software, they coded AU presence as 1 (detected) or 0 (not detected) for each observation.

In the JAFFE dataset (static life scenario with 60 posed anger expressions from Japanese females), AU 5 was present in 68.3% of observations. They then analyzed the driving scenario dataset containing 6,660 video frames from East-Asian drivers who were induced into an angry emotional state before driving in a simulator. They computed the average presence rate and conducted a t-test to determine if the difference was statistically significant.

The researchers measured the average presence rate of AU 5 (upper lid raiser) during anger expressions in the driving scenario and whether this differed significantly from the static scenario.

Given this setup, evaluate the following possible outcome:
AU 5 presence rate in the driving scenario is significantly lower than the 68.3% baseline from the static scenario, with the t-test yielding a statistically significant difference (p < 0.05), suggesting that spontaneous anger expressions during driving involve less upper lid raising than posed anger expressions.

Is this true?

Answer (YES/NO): YES